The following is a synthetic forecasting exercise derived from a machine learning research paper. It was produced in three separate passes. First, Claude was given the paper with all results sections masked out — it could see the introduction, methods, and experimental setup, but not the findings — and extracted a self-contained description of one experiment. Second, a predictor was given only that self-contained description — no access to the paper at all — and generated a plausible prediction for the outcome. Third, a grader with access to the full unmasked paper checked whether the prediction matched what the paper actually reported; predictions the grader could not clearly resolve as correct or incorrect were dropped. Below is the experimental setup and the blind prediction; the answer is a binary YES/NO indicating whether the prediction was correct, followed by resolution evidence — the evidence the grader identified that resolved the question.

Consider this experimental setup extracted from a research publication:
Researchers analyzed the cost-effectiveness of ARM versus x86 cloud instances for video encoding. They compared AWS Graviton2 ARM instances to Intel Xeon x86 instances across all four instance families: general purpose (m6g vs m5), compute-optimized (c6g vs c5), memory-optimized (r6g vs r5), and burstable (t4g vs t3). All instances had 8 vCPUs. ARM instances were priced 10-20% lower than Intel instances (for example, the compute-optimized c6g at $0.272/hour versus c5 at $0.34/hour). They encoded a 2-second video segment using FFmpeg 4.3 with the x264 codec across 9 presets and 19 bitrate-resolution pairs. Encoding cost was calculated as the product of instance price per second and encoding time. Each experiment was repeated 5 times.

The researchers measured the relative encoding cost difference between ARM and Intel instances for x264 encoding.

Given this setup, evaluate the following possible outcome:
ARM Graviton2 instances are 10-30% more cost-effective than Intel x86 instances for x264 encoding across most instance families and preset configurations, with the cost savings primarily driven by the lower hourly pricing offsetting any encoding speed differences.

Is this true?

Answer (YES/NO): NO